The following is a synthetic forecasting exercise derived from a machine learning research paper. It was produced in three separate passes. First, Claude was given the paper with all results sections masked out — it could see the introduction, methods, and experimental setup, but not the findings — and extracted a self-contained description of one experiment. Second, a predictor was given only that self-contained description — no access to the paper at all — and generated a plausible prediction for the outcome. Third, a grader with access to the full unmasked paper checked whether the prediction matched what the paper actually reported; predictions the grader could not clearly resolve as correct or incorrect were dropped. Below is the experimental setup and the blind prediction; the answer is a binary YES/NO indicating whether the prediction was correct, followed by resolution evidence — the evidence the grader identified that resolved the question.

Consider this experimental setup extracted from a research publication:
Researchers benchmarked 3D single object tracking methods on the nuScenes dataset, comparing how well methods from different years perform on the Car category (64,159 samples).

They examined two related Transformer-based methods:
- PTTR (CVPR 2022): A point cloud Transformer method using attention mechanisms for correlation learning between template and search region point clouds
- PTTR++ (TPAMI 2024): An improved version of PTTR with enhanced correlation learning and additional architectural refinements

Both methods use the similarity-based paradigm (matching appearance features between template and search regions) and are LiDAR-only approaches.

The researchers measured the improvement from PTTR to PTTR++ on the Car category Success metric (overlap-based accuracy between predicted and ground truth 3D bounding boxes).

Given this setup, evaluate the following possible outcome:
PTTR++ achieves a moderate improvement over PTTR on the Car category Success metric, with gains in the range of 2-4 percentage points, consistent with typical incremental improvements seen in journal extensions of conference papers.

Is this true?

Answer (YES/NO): NO